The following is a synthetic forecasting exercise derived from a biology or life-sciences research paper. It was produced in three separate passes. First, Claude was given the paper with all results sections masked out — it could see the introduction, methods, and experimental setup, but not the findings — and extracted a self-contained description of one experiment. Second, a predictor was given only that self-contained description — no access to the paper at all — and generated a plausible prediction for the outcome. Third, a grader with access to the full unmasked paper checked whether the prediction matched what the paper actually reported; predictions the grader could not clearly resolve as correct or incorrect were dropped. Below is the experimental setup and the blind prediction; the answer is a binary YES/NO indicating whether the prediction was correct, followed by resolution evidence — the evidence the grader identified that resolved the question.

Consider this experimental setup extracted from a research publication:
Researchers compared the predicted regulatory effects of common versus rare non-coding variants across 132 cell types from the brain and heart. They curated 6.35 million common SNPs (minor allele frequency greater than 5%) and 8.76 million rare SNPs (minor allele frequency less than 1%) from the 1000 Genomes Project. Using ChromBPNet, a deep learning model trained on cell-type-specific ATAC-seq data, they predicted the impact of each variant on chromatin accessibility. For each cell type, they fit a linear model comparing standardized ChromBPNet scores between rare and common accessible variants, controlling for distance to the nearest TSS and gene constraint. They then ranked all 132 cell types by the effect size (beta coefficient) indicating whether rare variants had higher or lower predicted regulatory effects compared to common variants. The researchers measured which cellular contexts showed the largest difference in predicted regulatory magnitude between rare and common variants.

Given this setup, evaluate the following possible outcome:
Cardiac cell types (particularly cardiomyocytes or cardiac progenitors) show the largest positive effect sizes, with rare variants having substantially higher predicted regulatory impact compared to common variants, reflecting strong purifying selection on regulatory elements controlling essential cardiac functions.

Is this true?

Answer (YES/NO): NO